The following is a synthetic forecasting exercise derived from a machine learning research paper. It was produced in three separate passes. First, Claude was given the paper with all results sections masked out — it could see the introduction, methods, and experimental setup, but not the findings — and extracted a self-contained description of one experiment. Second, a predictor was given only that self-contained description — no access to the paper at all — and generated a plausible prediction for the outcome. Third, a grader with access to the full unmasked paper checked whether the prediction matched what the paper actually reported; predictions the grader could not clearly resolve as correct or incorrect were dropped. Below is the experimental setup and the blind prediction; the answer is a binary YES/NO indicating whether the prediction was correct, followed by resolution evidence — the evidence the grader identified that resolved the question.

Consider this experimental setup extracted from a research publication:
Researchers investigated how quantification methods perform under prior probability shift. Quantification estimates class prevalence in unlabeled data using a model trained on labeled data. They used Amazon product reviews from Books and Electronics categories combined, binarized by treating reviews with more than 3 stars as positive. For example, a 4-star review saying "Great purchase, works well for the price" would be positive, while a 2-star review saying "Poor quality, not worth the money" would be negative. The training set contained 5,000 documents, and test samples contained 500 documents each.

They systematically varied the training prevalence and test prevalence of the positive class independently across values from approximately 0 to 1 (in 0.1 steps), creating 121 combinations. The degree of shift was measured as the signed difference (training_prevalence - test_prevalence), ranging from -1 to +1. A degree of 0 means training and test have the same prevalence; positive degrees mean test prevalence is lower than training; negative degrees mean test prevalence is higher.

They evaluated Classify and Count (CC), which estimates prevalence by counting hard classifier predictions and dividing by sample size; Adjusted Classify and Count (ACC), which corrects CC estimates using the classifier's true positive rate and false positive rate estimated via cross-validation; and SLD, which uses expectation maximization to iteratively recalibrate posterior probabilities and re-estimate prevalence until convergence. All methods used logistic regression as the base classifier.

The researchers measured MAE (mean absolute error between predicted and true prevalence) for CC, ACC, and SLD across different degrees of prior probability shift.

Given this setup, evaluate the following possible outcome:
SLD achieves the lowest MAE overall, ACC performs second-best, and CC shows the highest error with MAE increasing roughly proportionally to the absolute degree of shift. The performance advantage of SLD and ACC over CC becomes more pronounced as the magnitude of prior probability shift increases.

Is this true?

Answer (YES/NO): NO